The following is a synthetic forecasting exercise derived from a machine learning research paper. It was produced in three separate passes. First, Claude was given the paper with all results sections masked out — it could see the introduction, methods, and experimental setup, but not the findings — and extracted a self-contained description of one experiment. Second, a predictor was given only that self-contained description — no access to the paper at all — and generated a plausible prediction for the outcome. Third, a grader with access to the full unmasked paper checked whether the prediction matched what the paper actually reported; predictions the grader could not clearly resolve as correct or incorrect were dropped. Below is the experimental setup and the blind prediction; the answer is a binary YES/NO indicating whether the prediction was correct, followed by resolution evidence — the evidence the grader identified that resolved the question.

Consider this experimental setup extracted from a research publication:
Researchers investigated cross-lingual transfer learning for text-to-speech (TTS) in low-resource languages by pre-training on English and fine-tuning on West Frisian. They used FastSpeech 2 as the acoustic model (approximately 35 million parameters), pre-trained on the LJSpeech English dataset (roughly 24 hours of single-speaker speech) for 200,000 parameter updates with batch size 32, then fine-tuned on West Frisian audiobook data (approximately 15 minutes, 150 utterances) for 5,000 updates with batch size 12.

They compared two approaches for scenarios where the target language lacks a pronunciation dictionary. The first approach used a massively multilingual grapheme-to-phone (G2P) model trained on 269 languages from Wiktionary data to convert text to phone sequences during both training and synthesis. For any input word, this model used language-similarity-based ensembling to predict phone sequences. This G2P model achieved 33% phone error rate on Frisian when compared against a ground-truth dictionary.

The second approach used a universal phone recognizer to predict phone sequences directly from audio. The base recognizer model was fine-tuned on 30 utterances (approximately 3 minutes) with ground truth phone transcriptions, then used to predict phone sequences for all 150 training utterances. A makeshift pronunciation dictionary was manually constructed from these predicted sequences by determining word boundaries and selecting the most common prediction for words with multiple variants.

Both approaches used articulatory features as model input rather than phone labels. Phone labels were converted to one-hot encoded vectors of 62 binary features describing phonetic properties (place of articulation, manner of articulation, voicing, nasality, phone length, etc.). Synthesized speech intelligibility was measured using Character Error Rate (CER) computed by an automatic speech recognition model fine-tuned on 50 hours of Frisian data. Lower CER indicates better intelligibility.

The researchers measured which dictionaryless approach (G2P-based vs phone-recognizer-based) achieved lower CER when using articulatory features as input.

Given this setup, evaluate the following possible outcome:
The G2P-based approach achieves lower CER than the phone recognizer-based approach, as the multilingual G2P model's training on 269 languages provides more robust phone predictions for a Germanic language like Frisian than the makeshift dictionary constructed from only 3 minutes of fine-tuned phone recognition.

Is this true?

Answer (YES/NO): YES